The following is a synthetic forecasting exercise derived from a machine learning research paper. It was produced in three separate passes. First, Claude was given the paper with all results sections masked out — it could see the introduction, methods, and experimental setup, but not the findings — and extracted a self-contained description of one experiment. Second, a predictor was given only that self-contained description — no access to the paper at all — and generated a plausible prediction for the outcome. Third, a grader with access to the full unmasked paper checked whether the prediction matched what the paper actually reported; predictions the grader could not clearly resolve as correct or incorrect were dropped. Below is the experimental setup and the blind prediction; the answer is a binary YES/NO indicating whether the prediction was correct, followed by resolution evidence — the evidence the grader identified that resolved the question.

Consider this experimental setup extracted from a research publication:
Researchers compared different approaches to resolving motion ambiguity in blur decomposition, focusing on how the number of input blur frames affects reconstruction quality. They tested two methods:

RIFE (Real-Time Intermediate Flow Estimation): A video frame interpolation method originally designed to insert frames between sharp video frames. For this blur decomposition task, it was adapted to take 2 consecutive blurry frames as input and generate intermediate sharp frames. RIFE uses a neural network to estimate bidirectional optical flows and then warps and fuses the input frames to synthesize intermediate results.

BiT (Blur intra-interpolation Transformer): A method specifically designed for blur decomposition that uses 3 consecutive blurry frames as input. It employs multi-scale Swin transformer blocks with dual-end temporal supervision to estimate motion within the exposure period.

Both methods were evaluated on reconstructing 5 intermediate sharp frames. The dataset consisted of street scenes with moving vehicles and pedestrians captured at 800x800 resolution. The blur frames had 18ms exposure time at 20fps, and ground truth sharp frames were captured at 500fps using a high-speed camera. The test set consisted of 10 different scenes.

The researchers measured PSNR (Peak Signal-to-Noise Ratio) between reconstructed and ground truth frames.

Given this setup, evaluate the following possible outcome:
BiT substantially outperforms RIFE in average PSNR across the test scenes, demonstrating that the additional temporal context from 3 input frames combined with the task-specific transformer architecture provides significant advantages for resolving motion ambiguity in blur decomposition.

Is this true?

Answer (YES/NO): NO